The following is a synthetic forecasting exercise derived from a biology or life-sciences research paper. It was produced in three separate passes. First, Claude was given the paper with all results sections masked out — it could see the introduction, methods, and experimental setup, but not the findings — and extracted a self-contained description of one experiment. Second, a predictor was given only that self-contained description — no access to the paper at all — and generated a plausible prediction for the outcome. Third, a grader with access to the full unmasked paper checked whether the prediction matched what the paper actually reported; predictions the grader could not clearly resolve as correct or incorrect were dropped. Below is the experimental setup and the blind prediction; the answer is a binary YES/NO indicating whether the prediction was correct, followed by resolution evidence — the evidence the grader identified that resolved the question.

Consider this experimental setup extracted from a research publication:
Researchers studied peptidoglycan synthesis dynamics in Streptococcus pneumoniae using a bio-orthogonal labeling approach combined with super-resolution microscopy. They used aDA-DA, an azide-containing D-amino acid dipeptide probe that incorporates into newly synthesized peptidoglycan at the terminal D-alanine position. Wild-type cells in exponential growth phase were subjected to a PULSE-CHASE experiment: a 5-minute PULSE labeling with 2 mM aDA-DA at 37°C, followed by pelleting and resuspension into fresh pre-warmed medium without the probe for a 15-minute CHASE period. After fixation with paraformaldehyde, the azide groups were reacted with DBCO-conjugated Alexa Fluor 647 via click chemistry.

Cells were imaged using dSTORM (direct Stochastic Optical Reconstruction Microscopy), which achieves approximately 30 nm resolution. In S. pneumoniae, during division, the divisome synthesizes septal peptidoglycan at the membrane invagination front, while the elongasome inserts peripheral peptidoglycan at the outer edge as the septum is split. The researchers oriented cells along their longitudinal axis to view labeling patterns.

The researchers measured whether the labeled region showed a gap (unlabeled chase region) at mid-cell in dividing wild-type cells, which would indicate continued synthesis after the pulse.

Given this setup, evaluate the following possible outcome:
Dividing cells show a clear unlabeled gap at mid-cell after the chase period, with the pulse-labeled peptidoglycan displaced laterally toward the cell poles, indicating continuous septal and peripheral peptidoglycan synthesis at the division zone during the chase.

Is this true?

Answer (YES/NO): YES